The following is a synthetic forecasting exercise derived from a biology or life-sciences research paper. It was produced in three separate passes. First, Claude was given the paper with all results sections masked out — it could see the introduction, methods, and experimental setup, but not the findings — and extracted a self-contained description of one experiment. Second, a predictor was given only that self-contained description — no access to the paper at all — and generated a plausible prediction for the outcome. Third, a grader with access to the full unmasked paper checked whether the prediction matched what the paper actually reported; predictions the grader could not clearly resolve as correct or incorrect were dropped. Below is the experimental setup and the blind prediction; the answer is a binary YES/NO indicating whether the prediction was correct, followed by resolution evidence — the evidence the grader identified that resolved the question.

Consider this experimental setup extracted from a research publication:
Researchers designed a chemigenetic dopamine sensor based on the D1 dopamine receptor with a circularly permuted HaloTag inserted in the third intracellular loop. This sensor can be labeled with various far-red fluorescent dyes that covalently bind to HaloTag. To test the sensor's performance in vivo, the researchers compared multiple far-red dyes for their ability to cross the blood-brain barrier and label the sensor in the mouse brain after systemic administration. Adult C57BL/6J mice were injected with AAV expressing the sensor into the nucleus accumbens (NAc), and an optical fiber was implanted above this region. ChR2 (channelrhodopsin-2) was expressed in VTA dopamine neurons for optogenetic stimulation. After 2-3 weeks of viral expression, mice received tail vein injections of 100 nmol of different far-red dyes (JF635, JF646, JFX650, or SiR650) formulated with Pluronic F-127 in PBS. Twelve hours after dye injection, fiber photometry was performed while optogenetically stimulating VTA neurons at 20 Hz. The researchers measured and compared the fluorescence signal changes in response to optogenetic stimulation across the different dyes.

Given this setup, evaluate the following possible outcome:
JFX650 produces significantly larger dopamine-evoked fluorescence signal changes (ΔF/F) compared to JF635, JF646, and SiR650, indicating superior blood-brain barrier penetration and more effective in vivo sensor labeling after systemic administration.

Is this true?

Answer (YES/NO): NO